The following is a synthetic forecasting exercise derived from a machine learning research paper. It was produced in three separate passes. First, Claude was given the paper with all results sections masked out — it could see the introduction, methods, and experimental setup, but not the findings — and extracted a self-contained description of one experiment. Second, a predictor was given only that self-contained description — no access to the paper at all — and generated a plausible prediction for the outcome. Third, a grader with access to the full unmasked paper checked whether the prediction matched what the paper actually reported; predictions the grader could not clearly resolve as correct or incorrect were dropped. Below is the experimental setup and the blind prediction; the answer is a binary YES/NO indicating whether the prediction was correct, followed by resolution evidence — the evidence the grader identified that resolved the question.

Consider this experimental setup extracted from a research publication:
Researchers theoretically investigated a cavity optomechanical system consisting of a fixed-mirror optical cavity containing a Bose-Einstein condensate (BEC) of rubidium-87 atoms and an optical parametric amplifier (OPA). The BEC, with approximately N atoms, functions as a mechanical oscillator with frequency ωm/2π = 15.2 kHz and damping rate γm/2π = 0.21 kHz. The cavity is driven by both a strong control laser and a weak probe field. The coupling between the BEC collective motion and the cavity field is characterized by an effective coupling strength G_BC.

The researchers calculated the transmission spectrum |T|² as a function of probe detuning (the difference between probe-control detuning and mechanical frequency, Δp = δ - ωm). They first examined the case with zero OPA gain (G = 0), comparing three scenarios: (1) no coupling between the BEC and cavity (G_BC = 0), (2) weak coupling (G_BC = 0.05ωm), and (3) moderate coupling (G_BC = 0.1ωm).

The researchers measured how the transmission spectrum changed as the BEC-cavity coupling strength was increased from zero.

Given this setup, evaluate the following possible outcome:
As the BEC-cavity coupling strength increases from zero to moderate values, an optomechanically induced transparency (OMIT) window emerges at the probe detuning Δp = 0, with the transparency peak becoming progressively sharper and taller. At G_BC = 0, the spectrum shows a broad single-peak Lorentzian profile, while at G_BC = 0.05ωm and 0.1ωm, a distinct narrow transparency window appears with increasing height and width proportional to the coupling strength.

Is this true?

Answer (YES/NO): NO